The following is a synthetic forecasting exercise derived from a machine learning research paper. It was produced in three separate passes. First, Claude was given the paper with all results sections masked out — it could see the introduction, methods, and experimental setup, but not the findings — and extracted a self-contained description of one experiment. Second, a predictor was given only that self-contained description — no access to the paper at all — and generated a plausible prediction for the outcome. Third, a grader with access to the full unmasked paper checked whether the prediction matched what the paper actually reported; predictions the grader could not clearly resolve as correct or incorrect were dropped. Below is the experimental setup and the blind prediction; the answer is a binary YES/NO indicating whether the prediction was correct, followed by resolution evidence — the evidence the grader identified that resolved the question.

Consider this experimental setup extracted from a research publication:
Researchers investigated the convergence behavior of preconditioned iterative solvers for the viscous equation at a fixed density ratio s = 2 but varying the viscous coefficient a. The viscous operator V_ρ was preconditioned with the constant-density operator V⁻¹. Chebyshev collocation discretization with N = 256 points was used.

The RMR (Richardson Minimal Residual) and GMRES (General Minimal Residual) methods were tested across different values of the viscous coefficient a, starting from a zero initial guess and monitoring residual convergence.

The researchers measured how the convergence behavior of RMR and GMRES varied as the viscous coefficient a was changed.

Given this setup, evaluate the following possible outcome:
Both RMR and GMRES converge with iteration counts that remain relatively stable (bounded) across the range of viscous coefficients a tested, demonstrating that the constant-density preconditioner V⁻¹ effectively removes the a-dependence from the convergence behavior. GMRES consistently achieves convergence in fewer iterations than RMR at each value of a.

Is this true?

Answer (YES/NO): NO